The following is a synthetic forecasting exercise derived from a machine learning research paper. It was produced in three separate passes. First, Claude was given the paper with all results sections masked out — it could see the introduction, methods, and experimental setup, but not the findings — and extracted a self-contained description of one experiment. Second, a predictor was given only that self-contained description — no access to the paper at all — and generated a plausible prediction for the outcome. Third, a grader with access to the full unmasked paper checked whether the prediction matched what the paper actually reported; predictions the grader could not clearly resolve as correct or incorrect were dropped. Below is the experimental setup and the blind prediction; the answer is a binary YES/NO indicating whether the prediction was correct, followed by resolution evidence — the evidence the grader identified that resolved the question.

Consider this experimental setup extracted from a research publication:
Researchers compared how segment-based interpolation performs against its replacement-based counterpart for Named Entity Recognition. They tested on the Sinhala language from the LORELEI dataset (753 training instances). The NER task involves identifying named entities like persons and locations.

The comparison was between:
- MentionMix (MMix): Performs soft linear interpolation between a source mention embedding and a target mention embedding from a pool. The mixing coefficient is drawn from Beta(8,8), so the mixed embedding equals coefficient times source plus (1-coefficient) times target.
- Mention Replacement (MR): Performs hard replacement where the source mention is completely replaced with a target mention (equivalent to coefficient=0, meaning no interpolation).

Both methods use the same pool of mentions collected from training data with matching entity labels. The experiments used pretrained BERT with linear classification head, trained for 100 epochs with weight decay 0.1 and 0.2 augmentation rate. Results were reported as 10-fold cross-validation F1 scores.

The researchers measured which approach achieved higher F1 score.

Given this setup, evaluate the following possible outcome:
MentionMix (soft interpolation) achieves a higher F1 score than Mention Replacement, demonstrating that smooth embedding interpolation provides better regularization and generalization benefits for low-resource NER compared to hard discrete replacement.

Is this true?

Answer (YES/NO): YES